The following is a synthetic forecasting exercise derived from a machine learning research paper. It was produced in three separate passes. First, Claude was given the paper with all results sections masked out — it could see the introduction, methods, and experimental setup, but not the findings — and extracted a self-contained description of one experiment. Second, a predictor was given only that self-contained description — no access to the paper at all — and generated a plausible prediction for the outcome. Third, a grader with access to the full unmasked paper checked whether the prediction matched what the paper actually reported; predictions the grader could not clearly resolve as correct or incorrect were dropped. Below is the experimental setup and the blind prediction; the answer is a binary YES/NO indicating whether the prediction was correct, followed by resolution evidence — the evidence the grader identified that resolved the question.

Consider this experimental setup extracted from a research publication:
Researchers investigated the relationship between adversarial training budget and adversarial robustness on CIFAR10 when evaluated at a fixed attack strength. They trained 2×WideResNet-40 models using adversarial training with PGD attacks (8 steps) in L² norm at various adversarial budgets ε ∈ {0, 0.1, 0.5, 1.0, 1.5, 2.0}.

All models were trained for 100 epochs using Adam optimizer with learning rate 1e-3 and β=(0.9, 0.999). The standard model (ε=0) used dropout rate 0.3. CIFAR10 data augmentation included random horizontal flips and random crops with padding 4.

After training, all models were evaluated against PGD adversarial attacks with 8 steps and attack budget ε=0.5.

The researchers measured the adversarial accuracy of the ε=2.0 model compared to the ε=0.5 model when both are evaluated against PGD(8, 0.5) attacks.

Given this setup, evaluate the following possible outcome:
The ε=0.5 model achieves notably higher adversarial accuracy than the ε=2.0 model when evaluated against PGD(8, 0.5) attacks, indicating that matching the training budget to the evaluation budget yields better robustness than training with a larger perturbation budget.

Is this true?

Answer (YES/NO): YES